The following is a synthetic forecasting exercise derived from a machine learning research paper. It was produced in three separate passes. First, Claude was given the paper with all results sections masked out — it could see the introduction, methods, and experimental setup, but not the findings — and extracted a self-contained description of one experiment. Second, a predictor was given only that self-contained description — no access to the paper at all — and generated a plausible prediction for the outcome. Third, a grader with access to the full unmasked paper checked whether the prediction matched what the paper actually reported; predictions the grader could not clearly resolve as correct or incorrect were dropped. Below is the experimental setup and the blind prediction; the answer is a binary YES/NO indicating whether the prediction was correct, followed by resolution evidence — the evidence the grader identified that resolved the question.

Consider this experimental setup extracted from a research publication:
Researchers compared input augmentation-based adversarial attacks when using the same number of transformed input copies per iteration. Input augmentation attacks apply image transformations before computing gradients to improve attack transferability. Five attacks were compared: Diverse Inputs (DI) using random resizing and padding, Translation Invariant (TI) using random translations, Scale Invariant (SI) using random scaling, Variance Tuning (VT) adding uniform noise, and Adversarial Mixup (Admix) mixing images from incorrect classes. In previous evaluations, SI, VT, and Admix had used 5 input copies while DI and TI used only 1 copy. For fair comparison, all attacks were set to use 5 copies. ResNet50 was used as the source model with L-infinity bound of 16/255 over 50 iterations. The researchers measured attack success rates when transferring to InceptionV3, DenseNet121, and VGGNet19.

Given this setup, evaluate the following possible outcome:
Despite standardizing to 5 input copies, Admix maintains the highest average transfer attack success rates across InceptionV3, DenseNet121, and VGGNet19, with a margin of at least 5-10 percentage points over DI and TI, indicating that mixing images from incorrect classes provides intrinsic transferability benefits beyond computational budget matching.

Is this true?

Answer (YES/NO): NO